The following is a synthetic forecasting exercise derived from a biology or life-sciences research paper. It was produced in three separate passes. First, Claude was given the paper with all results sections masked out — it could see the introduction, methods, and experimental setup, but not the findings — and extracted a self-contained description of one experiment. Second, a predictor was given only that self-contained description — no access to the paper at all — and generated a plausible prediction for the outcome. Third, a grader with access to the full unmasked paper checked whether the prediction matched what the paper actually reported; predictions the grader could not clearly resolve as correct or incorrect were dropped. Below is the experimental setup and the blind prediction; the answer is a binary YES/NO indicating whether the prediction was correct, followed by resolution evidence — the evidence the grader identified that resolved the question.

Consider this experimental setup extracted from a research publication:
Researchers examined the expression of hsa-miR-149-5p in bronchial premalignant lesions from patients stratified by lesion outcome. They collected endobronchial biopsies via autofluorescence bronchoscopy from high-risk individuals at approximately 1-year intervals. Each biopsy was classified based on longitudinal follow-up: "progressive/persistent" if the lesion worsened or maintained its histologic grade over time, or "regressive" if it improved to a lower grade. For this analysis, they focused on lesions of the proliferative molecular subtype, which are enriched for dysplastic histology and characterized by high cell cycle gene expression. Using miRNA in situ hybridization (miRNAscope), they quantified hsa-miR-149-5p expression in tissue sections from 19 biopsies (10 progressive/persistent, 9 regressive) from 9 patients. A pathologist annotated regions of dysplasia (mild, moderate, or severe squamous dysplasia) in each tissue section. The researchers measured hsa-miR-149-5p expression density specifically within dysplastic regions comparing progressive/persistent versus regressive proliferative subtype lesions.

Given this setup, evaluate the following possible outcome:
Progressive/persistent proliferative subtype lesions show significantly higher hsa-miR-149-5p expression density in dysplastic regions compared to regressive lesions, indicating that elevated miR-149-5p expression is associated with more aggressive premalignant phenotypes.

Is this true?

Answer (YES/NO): YES